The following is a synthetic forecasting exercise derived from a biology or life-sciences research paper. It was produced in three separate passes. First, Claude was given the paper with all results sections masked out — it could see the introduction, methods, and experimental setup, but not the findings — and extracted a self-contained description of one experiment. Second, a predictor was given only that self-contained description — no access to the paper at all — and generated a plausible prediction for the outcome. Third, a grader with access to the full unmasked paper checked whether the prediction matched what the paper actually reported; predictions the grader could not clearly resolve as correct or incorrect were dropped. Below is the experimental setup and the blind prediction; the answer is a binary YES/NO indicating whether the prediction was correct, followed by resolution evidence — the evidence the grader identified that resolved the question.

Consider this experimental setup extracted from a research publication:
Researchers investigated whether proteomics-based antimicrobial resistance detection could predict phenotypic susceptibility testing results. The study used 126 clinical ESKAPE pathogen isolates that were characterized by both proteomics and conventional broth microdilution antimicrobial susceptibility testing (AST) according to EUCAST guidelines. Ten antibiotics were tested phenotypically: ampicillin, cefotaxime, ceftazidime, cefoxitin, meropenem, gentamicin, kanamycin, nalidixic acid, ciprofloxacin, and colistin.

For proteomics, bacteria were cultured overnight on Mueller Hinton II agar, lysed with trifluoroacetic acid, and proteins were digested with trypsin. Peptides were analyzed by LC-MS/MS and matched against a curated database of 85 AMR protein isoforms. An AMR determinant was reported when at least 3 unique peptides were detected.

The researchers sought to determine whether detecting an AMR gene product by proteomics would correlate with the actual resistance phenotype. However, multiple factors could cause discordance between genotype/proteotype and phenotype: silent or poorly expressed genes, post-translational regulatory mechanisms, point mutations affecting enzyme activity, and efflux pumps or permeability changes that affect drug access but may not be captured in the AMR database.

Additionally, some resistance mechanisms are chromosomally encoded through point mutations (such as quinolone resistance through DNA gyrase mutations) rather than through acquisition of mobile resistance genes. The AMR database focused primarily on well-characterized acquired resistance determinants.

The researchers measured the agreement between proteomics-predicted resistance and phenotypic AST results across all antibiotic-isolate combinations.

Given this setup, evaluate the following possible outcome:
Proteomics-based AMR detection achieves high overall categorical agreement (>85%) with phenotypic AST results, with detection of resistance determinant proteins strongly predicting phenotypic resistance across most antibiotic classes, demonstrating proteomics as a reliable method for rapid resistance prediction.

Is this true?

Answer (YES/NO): YES